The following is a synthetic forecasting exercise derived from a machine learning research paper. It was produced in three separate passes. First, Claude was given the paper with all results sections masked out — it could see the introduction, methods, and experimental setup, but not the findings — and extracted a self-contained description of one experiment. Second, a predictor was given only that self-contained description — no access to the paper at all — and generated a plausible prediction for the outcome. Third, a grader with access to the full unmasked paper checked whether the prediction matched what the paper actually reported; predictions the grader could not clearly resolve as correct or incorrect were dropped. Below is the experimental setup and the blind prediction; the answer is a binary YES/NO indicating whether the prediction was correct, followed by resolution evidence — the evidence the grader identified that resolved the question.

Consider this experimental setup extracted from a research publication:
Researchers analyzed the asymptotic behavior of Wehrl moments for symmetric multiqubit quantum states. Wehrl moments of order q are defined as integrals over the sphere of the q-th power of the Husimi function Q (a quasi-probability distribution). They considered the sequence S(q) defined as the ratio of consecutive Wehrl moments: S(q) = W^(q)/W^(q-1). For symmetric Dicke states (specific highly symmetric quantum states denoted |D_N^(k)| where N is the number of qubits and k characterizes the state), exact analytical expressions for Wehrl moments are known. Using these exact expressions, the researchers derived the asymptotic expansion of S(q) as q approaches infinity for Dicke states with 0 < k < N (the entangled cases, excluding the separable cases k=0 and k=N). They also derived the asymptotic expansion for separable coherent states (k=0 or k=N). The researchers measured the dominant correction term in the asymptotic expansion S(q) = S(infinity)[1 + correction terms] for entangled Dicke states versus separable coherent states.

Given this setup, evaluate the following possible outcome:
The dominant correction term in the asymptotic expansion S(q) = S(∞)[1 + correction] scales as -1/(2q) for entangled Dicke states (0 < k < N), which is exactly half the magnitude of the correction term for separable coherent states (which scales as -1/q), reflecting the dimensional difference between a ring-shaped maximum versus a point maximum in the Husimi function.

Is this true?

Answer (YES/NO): YES